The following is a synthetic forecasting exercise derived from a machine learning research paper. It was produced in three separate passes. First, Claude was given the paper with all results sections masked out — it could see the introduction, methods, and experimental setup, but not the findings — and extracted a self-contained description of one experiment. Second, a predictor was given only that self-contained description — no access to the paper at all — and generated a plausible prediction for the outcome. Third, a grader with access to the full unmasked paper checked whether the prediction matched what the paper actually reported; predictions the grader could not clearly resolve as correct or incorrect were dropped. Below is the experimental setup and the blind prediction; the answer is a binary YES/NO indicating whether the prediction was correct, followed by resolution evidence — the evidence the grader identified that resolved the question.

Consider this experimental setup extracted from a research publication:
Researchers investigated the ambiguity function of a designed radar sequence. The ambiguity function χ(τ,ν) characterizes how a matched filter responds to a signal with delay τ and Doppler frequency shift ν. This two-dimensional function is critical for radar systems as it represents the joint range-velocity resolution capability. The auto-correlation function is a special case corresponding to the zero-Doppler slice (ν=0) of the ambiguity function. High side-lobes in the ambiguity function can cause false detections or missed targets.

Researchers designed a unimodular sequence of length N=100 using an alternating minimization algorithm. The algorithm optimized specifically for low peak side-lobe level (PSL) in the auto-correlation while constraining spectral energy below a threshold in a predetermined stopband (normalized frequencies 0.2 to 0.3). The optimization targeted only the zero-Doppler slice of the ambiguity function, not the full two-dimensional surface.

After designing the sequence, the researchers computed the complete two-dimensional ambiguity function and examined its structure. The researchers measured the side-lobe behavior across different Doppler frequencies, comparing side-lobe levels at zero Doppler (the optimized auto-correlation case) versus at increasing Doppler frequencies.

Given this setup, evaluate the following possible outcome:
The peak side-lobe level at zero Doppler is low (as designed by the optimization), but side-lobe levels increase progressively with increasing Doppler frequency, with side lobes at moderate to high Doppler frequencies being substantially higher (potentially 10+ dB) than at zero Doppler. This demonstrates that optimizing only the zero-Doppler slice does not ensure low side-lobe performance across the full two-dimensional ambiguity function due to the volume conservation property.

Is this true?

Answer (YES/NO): NO